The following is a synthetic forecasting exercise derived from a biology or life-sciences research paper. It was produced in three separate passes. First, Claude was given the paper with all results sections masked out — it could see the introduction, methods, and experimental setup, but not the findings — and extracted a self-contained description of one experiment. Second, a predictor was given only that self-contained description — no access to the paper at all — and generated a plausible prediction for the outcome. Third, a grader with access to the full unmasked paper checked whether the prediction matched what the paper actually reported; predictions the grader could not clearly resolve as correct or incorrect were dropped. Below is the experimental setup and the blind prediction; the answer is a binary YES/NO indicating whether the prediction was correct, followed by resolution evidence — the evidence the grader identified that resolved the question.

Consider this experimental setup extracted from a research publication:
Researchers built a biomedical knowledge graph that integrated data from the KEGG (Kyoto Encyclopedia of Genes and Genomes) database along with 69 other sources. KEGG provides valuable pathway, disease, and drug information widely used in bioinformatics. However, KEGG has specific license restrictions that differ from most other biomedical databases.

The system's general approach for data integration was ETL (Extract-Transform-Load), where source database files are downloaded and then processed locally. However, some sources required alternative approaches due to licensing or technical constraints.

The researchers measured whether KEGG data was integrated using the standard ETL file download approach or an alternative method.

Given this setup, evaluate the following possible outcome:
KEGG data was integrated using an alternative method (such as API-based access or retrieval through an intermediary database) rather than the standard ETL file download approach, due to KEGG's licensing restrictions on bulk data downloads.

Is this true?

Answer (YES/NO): YES